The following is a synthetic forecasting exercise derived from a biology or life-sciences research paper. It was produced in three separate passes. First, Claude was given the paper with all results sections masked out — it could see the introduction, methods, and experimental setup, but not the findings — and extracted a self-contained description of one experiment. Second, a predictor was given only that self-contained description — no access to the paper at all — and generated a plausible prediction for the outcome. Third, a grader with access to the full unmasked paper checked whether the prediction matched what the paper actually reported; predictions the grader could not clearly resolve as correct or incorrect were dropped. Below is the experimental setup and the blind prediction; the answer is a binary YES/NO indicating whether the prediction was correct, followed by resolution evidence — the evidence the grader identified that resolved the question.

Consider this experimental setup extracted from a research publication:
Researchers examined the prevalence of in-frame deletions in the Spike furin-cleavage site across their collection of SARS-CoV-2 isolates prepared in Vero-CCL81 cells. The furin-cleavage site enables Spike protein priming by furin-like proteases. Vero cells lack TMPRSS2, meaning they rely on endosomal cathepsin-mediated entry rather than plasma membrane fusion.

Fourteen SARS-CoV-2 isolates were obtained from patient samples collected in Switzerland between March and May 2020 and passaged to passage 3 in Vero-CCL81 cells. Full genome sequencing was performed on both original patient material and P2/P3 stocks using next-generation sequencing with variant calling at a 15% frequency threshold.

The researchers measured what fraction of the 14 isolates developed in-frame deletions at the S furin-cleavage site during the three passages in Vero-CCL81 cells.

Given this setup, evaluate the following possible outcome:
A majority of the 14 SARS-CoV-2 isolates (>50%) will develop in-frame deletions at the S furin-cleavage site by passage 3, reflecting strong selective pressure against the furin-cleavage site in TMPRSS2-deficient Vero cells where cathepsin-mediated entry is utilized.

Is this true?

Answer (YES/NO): NO